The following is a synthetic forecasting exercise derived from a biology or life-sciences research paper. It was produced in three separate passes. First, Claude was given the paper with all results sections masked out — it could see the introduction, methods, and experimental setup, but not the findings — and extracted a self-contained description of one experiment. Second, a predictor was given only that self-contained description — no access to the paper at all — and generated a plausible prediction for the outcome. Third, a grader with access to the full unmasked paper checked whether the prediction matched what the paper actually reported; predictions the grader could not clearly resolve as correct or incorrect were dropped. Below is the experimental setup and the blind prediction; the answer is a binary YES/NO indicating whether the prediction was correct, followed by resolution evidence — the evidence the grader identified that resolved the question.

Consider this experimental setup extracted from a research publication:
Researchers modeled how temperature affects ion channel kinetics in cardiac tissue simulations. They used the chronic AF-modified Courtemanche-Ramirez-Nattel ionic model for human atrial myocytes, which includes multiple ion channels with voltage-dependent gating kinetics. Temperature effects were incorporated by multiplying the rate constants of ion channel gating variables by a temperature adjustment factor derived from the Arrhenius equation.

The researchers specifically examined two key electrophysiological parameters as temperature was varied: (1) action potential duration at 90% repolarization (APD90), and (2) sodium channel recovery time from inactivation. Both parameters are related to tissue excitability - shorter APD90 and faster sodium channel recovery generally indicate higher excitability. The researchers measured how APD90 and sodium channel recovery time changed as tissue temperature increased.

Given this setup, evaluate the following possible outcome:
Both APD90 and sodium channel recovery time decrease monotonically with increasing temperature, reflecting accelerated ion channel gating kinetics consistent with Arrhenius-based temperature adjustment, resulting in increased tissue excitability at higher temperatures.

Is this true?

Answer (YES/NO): YES